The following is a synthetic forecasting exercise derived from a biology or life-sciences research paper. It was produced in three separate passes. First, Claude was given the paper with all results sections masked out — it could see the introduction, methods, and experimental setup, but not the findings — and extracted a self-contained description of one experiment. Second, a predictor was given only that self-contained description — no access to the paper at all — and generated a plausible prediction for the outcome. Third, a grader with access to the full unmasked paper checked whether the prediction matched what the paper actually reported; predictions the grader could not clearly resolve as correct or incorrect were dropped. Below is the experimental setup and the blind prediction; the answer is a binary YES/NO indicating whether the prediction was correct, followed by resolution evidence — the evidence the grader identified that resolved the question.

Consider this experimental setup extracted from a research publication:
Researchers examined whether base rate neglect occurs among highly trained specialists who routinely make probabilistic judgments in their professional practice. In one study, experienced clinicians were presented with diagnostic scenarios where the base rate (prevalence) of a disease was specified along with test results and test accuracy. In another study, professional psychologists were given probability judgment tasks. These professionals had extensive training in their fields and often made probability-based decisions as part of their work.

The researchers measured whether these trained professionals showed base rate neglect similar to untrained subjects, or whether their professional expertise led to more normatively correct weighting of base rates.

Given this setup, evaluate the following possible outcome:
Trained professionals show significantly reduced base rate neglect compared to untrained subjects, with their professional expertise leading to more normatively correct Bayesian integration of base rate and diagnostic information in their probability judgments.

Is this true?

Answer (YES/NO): NO